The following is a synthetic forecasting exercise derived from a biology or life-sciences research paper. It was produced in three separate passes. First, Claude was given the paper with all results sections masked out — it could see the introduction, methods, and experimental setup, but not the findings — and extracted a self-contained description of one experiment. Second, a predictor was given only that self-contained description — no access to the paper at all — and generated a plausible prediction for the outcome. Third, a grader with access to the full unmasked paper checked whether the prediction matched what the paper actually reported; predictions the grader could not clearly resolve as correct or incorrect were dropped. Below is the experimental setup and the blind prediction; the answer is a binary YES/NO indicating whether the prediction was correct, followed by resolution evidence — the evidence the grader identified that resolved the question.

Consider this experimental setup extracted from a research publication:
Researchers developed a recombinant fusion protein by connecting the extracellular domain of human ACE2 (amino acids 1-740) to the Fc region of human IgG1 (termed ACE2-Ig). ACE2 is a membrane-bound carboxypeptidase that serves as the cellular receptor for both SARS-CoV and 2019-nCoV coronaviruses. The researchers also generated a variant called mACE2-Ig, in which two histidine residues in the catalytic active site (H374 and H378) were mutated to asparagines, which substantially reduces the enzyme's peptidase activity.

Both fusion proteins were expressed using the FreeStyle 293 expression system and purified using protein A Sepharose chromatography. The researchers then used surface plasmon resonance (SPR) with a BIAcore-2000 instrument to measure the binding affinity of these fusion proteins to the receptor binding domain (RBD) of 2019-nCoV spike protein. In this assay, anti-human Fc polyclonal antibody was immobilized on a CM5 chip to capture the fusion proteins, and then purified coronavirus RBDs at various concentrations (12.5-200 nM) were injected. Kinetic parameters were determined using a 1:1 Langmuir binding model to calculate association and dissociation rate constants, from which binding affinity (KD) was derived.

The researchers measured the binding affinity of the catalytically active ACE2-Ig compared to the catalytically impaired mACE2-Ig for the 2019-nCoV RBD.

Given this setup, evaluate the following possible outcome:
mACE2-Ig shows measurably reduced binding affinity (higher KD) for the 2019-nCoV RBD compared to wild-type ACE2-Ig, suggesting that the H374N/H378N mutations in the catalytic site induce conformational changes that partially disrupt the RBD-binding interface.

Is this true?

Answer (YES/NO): NO